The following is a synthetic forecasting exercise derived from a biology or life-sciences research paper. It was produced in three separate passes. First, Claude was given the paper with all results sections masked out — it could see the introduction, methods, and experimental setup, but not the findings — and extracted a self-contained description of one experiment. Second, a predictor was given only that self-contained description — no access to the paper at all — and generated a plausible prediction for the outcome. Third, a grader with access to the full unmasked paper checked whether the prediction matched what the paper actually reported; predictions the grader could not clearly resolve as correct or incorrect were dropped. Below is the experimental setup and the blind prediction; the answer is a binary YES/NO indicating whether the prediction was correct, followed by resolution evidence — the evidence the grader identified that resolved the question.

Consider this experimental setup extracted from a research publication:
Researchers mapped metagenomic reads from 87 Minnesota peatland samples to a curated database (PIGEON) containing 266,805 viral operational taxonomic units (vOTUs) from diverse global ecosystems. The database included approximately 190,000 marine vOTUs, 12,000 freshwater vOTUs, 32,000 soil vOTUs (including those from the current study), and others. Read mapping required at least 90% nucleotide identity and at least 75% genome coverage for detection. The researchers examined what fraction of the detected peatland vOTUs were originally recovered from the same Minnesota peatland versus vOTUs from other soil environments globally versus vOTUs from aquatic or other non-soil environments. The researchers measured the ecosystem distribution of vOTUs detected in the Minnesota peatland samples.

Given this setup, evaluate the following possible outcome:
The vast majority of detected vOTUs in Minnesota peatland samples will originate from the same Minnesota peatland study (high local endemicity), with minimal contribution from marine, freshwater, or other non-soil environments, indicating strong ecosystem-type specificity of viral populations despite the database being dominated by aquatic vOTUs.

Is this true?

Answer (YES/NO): YES